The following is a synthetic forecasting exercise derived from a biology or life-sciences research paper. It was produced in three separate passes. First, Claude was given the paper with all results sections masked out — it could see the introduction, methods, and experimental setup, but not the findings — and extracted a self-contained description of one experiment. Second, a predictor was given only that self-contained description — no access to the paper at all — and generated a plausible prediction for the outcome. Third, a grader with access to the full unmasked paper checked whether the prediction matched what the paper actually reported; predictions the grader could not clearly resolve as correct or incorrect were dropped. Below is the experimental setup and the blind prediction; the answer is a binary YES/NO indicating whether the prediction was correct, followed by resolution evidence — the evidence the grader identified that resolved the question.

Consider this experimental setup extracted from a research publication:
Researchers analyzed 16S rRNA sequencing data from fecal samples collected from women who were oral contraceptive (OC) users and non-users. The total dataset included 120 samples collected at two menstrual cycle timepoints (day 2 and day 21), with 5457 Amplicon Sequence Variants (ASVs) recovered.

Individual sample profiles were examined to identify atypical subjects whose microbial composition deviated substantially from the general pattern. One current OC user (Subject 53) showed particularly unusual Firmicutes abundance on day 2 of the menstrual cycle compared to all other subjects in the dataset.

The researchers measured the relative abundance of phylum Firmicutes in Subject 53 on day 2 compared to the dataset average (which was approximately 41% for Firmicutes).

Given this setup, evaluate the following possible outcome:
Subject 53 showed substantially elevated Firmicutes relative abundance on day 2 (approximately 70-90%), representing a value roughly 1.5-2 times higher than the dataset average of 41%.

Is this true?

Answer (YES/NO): NO